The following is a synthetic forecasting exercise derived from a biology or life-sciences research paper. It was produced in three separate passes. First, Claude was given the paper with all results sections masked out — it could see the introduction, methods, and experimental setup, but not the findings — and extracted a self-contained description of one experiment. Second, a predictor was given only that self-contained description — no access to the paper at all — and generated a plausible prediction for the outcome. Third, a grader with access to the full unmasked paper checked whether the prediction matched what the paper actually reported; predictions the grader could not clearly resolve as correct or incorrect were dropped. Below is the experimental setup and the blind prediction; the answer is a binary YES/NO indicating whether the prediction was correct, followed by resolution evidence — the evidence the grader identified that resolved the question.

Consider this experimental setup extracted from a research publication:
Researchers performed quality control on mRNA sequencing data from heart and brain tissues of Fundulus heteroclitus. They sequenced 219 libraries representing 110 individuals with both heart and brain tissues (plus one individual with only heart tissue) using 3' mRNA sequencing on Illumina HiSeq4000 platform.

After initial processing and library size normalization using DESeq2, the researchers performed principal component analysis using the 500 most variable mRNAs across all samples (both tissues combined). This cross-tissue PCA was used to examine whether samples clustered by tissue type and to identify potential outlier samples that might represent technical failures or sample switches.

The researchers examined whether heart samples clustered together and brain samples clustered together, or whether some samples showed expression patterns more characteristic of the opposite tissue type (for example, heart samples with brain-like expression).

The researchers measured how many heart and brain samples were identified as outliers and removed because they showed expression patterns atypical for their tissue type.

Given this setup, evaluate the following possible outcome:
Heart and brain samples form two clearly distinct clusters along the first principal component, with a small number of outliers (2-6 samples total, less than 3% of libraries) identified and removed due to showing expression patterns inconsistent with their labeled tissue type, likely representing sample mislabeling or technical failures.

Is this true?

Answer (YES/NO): NO